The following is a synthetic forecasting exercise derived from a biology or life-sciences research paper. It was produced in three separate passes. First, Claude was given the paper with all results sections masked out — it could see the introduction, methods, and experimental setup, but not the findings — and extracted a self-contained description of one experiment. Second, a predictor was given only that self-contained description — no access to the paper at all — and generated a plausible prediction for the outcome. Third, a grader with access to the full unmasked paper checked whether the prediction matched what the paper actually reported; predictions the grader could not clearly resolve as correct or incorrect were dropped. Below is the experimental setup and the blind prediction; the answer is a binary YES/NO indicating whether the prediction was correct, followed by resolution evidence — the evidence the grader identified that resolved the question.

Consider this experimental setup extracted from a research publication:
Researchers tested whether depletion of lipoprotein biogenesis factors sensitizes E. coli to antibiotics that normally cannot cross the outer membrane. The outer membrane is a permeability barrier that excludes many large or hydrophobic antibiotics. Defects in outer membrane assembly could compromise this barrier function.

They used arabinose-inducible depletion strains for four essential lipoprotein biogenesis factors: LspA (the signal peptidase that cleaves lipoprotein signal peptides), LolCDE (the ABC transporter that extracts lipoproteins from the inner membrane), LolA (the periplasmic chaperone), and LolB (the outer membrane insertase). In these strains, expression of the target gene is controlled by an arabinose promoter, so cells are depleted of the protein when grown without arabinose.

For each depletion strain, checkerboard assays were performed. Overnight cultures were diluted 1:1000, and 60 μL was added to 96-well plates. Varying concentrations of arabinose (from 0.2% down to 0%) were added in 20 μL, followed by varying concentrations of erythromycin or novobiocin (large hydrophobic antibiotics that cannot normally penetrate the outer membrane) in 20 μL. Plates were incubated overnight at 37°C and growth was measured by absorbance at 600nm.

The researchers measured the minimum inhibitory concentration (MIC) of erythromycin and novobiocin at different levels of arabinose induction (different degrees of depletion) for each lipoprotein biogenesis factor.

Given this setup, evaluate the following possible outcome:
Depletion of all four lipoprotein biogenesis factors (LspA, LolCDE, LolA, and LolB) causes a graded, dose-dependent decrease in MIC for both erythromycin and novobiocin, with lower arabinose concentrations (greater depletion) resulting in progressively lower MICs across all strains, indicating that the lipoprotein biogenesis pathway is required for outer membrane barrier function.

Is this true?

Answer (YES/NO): NO